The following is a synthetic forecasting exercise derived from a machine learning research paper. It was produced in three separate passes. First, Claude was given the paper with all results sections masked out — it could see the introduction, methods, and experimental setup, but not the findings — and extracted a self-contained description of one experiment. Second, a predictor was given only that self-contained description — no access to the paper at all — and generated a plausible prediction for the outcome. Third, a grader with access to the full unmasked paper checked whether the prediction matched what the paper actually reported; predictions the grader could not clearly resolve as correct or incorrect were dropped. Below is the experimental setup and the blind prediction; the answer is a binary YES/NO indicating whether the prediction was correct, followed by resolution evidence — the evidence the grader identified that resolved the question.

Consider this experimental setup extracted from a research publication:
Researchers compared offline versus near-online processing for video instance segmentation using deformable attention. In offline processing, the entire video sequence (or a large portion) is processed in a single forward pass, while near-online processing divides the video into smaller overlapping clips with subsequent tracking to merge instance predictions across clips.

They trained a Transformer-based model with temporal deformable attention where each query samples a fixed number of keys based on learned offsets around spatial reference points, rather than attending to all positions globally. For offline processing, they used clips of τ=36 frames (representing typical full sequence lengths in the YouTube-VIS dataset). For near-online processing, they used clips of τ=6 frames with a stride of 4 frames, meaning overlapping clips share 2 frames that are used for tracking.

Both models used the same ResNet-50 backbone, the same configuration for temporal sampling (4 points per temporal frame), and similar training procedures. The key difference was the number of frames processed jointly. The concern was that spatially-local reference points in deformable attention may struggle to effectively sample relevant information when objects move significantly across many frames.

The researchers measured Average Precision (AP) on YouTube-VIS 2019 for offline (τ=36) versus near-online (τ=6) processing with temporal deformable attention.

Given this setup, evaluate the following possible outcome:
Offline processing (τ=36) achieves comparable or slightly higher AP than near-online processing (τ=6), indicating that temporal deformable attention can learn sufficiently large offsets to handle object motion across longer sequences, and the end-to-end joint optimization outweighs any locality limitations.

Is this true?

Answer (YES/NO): NO